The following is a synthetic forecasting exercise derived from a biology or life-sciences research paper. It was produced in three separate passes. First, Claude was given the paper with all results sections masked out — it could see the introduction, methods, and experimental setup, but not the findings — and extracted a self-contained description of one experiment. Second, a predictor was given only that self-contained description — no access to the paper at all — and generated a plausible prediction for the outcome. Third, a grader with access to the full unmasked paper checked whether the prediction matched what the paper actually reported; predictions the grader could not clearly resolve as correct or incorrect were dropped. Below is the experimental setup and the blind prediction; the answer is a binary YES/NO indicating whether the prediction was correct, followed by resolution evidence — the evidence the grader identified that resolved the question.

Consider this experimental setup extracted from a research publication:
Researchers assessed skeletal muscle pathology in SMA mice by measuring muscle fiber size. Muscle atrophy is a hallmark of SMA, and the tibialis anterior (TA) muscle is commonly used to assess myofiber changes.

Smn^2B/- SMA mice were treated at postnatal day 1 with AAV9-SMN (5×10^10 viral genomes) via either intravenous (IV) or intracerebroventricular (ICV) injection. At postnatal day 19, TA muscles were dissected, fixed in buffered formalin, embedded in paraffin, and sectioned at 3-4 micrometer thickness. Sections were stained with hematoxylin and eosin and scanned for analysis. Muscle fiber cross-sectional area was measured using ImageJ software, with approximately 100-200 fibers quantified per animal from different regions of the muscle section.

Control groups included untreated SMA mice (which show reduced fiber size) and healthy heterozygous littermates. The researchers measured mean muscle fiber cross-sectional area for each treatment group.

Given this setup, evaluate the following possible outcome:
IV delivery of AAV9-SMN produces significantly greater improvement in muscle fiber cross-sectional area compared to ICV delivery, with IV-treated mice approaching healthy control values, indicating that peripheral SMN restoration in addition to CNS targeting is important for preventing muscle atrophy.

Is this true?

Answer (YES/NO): NO